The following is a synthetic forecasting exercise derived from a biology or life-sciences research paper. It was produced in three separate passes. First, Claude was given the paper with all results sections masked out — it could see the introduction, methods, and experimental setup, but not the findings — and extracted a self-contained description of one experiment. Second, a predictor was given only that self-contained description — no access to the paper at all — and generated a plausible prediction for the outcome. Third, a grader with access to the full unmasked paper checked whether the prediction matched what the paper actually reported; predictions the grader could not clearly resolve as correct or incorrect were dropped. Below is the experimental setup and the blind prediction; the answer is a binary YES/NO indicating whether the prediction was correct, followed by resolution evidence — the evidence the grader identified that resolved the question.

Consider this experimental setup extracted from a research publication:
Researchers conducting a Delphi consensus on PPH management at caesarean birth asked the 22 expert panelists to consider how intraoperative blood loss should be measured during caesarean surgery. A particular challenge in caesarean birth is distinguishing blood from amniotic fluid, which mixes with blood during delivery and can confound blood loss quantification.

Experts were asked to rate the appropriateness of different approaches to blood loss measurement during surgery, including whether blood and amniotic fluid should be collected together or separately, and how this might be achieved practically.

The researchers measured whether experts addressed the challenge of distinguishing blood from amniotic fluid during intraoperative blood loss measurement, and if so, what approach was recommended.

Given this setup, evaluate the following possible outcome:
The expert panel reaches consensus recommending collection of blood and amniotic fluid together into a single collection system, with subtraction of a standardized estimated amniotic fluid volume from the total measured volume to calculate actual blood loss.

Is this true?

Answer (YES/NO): NO